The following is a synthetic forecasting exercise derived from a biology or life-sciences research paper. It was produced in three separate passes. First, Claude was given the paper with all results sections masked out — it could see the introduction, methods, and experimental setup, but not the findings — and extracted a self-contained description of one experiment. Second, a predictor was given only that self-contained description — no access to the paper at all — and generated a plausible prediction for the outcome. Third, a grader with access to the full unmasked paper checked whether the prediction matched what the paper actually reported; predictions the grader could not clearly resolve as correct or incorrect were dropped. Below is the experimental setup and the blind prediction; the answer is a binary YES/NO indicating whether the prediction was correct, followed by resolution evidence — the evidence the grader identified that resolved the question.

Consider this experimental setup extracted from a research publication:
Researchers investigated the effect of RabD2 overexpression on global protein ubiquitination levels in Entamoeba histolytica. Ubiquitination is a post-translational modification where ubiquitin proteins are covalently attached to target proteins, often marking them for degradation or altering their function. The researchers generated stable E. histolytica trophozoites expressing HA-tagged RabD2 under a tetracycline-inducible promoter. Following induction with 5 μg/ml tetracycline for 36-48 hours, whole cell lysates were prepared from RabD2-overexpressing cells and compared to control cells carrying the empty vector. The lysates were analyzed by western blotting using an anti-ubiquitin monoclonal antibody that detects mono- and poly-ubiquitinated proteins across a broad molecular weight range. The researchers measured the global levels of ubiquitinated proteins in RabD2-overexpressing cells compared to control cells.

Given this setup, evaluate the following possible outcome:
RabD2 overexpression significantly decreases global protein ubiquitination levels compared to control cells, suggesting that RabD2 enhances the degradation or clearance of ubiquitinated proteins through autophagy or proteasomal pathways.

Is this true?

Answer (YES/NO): NO